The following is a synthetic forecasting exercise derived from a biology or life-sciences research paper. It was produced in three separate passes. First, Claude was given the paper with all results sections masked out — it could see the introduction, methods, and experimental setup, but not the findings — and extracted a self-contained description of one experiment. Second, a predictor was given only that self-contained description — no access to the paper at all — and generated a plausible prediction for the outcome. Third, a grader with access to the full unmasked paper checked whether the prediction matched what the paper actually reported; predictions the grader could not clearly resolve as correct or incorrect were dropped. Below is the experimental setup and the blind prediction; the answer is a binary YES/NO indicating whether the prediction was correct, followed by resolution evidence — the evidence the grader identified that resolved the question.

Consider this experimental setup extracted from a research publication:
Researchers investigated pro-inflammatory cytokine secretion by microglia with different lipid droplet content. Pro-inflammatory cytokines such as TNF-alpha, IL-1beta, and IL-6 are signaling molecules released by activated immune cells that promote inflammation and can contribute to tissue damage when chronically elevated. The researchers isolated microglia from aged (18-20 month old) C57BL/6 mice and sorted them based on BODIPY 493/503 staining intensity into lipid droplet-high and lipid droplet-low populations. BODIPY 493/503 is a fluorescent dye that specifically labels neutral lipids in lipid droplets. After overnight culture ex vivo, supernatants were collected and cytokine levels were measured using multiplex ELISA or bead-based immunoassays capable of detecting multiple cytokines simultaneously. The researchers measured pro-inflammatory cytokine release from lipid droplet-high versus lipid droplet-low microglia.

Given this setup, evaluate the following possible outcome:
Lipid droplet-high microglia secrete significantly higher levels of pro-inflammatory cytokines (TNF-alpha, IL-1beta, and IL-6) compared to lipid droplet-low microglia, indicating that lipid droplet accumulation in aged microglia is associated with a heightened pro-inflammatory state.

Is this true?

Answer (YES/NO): NO